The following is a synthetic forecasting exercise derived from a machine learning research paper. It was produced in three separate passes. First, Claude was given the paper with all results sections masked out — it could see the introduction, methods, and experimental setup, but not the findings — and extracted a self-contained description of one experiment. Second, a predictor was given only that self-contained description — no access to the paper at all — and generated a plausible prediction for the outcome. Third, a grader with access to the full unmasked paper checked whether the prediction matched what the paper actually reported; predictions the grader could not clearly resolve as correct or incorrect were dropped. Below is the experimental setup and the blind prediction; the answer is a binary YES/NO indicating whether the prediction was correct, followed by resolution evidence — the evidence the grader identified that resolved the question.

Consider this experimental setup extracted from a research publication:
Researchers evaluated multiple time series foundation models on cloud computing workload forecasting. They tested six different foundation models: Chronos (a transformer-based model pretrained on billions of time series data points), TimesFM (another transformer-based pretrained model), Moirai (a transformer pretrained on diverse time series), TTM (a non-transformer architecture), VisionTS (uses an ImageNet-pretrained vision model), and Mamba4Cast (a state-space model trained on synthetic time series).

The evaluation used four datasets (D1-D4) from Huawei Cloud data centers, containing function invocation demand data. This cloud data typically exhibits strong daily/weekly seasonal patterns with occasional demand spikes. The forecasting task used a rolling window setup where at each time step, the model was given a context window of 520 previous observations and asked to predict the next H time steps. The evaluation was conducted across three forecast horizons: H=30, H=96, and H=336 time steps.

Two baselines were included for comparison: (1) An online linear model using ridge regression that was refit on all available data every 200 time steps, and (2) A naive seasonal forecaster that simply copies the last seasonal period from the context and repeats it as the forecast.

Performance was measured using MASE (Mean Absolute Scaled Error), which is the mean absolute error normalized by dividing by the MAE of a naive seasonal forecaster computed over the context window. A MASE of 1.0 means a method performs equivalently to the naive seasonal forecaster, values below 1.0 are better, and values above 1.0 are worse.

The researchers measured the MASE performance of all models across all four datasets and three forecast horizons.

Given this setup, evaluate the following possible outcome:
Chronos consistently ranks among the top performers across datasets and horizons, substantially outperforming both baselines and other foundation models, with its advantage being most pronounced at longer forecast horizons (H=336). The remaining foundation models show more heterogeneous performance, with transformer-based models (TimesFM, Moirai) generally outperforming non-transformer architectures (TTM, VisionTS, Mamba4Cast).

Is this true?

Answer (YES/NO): NO